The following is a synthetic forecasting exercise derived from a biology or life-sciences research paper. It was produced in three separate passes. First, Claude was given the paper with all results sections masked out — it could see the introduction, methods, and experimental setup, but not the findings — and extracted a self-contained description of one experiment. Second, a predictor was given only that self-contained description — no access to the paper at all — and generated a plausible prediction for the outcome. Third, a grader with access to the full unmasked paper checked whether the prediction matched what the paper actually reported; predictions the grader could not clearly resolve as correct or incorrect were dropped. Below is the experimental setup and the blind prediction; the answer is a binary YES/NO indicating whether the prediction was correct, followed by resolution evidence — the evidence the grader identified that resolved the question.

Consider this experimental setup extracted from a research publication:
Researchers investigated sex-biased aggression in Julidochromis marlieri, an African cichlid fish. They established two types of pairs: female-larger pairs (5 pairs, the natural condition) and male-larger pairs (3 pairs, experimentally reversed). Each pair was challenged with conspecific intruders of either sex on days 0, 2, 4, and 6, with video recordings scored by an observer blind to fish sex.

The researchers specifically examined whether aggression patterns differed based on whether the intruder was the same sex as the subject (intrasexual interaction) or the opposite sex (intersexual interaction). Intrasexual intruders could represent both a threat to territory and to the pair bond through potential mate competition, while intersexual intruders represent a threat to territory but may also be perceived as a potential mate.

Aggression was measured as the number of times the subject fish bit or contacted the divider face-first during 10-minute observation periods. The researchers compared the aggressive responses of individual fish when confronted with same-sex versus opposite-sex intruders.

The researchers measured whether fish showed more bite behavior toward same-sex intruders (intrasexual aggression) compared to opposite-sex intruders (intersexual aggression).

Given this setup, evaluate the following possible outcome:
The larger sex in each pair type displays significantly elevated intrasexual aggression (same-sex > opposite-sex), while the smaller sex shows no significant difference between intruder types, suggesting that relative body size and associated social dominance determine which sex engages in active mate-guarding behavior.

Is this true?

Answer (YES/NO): NO